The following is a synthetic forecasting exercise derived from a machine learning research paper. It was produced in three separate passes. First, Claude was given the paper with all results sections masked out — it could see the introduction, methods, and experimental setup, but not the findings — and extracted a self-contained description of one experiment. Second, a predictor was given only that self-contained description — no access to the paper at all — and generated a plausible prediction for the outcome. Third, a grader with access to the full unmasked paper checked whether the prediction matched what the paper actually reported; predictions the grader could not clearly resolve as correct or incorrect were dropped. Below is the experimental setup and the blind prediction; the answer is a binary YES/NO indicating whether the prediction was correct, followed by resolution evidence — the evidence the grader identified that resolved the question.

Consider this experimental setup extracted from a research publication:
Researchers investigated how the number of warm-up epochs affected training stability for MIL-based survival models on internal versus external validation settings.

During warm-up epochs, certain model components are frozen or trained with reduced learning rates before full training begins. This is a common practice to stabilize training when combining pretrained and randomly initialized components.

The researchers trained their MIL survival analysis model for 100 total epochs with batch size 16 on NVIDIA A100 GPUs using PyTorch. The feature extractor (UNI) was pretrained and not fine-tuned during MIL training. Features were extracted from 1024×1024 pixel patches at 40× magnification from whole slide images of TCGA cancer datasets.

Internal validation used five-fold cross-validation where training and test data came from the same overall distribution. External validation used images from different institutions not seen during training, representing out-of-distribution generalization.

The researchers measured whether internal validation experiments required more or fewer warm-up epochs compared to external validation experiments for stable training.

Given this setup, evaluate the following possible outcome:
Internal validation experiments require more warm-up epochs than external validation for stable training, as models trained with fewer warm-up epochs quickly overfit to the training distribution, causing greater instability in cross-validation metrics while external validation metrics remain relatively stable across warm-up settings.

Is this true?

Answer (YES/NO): NO